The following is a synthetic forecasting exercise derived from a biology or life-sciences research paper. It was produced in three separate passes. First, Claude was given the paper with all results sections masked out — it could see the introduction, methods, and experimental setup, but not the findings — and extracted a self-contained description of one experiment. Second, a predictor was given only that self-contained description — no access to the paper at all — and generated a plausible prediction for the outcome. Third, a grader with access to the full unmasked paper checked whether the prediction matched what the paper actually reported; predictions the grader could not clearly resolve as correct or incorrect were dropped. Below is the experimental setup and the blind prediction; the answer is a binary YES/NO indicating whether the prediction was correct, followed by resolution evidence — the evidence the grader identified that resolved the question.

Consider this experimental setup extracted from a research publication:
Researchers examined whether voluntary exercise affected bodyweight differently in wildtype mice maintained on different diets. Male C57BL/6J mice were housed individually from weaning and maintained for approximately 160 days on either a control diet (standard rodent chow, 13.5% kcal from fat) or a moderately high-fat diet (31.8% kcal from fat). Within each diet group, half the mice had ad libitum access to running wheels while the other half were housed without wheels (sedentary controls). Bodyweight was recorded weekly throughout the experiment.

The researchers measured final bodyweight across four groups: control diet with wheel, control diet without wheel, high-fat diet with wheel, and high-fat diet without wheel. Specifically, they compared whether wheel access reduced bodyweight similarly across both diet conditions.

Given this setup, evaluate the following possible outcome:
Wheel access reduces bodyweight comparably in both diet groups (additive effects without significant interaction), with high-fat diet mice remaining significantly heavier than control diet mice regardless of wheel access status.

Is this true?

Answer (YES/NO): NO